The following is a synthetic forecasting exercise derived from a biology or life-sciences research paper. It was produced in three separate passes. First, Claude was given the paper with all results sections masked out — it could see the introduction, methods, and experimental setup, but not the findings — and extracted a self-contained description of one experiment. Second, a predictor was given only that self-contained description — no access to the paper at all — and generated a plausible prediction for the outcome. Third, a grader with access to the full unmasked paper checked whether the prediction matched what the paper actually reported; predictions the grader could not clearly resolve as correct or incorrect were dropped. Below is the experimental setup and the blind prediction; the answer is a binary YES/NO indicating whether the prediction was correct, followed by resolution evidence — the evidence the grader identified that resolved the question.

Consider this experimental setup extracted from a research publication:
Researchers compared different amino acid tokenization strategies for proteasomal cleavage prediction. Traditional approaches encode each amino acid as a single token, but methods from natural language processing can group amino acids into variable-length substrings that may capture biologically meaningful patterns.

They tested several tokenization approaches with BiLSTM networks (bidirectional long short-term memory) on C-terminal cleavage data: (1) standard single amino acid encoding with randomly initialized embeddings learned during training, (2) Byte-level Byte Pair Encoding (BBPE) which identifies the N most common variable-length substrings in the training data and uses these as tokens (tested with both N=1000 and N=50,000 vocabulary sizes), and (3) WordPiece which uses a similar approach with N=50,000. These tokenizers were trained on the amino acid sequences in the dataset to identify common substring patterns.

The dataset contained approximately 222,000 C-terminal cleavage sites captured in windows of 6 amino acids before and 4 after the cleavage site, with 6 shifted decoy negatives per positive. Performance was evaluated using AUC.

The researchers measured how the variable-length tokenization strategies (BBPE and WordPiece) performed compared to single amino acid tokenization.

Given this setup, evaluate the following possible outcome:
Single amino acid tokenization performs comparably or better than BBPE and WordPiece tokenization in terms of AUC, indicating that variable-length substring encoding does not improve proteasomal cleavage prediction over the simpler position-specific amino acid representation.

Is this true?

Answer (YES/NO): YES